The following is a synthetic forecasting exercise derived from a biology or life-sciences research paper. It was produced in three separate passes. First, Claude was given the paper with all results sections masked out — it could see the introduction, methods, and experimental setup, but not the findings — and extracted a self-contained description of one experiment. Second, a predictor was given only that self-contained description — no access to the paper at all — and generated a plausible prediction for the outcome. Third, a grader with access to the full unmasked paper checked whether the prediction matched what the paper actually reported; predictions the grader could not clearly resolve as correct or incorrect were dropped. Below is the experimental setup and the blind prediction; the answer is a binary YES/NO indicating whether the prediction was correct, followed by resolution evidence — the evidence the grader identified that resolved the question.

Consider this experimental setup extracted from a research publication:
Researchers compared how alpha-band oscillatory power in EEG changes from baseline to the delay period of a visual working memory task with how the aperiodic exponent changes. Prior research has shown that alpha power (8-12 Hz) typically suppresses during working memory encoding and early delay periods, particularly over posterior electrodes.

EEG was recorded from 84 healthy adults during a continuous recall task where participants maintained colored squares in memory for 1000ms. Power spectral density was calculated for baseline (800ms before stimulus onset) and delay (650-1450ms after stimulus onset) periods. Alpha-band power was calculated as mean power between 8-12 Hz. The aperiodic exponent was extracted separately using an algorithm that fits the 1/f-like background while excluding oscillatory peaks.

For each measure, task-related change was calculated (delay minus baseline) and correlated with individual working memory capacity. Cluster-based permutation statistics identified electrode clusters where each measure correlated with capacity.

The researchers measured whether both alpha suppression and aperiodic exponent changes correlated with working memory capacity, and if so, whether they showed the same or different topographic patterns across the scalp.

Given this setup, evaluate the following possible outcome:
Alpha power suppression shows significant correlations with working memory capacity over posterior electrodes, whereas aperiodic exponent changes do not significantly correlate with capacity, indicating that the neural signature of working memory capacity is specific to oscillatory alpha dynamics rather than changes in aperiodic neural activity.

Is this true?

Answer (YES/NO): NO